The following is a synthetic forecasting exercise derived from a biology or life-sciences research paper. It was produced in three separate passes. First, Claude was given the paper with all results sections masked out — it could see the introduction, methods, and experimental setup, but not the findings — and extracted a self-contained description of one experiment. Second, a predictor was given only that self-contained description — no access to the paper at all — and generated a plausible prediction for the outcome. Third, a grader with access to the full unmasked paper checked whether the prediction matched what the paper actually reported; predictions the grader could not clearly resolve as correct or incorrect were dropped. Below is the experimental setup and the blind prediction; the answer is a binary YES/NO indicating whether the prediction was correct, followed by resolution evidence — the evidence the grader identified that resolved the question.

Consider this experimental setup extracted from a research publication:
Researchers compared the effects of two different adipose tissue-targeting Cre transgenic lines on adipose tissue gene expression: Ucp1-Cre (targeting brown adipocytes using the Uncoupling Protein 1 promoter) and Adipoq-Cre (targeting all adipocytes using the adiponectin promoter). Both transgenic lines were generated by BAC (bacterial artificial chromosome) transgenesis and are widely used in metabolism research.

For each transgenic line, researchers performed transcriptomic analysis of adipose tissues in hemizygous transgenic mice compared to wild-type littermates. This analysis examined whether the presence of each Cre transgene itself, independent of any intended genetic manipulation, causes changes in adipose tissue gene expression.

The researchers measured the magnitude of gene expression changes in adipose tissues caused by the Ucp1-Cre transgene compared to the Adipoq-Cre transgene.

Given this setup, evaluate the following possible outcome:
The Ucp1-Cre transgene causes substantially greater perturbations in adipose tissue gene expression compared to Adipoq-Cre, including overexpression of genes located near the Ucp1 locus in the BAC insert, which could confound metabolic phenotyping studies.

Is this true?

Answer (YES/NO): NO